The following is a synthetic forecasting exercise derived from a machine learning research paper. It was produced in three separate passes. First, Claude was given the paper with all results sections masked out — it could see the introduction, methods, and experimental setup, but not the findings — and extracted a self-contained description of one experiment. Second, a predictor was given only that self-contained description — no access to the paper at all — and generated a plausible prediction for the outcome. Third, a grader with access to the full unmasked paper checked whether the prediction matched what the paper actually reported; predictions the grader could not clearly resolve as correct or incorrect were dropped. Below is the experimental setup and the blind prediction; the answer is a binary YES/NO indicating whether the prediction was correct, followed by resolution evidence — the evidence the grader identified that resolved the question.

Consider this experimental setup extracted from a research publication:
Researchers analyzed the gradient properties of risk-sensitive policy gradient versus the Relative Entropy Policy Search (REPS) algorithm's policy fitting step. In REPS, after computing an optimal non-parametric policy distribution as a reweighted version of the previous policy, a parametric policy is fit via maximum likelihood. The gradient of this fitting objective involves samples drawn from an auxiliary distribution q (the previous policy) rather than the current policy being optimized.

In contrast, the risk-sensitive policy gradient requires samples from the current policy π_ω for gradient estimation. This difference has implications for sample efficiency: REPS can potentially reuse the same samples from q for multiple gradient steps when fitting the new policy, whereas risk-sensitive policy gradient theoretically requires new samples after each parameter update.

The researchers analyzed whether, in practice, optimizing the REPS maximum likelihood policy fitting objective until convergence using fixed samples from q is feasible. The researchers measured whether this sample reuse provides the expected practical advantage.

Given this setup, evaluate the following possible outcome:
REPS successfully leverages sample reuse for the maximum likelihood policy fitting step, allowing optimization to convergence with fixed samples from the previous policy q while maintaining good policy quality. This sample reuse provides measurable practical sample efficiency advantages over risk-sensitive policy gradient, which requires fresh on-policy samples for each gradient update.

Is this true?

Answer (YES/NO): NO